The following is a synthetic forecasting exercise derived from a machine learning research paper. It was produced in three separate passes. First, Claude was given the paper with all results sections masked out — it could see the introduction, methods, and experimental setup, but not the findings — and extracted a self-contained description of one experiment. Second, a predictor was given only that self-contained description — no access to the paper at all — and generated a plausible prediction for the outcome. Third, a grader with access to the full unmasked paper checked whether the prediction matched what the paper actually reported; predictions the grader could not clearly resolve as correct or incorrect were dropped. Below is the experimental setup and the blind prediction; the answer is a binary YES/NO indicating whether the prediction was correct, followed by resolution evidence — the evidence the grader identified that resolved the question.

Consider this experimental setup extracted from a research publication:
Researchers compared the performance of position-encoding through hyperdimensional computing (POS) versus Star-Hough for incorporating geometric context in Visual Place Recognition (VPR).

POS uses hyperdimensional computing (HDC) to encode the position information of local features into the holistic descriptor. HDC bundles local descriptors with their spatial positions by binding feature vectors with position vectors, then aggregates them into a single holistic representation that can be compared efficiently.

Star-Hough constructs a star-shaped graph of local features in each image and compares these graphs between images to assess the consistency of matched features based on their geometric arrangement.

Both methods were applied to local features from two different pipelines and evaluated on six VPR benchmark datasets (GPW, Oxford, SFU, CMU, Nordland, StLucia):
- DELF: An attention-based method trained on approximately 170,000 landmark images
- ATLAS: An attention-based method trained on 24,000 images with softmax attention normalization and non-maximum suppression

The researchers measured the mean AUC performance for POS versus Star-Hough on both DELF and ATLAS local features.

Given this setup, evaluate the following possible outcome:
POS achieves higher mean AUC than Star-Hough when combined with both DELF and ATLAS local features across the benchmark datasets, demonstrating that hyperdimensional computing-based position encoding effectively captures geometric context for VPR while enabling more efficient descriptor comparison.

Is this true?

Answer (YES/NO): NO